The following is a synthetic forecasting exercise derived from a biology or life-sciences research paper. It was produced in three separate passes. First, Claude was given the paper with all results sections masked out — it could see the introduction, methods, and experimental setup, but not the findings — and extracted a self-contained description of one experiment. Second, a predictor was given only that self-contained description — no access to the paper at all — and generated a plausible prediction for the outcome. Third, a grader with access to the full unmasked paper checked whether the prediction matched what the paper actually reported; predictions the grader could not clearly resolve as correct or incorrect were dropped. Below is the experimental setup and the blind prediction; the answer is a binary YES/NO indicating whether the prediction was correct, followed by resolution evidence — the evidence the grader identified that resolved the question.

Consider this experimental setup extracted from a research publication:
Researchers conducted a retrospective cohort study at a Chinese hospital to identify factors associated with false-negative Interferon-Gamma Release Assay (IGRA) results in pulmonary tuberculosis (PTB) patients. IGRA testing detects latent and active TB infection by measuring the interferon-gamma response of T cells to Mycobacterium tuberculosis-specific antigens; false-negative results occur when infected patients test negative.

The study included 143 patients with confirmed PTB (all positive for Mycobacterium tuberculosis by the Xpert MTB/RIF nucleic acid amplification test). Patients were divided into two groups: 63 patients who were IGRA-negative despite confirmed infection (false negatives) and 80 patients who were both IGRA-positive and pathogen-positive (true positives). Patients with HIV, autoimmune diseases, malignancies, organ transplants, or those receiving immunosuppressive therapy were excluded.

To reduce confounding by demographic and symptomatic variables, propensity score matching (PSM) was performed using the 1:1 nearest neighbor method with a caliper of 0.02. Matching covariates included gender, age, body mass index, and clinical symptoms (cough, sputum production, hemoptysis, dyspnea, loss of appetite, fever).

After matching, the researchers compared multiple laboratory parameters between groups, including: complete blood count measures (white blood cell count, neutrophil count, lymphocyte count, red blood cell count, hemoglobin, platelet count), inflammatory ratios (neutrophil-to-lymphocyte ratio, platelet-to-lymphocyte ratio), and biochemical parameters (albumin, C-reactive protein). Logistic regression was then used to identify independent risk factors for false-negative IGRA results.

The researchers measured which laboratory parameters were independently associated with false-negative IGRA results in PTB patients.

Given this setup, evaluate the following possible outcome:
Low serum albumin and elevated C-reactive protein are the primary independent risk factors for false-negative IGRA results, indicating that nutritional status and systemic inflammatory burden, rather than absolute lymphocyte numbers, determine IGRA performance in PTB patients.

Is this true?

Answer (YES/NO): NO